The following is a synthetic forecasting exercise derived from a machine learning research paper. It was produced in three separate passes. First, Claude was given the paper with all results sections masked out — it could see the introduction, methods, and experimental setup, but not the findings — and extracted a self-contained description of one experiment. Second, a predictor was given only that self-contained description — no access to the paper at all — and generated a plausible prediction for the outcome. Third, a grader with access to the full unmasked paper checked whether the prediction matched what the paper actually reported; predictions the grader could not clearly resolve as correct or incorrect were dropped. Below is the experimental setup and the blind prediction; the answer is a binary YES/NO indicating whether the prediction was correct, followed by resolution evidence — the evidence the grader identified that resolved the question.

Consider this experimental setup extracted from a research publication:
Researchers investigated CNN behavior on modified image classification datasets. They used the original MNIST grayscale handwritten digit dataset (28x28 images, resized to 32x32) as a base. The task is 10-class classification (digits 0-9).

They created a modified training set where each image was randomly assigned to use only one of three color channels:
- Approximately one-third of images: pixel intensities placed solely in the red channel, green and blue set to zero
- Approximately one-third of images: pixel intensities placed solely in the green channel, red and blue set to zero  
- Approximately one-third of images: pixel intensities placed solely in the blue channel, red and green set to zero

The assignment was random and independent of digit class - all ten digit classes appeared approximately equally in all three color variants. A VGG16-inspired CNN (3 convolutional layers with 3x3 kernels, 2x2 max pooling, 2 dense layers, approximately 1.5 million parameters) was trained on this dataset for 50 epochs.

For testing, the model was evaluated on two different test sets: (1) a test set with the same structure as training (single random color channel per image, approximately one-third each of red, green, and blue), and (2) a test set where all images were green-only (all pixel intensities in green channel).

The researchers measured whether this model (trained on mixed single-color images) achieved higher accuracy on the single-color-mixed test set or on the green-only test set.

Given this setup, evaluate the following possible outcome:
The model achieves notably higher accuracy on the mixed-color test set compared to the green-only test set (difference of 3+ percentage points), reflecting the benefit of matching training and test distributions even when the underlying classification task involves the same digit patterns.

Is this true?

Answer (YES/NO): NO